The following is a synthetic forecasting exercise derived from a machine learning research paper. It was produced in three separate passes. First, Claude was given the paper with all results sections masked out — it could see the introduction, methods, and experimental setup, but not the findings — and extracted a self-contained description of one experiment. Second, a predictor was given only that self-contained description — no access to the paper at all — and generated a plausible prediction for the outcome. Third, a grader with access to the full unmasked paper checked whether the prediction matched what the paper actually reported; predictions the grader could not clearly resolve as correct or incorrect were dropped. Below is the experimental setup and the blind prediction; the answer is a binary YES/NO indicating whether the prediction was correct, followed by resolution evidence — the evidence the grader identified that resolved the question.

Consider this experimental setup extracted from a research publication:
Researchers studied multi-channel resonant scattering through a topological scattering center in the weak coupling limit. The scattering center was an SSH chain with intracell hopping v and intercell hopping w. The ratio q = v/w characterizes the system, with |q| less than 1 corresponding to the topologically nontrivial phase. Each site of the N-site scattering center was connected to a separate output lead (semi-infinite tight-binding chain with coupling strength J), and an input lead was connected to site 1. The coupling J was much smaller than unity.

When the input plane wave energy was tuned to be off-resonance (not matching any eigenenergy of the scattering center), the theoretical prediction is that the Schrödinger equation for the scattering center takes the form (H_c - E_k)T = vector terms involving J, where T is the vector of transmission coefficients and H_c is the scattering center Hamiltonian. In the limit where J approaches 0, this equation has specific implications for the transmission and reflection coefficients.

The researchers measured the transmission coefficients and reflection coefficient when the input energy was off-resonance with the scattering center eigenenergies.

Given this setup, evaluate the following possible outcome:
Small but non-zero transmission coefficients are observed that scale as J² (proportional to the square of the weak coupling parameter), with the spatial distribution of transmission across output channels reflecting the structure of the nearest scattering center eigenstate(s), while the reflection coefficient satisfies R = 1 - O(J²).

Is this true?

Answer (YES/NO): NO